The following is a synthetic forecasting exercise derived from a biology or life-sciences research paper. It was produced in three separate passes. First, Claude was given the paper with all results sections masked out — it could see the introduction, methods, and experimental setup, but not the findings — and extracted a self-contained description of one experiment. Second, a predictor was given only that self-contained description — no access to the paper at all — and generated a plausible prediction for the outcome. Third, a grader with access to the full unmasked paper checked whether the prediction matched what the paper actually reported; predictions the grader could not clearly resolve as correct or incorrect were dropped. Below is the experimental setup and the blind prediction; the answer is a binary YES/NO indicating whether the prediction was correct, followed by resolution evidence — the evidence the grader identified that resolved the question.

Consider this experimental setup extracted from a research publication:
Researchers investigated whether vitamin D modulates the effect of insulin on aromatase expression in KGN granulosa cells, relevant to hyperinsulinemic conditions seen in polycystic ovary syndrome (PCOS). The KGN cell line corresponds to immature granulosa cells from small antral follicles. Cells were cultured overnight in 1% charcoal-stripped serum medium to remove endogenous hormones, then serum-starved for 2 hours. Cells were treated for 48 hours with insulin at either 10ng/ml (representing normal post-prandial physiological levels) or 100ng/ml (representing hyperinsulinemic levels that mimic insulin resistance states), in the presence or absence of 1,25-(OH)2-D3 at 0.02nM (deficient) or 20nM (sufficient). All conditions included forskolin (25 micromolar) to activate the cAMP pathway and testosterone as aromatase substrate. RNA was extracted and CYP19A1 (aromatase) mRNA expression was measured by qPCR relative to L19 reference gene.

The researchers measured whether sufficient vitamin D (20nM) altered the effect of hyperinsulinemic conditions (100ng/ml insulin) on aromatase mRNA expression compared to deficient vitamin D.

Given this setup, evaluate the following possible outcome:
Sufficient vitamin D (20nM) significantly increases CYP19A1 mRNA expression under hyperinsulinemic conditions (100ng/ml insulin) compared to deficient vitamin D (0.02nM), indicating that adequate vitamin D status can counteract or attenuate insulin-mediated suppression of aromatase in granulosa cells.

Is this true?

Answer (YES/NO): NO